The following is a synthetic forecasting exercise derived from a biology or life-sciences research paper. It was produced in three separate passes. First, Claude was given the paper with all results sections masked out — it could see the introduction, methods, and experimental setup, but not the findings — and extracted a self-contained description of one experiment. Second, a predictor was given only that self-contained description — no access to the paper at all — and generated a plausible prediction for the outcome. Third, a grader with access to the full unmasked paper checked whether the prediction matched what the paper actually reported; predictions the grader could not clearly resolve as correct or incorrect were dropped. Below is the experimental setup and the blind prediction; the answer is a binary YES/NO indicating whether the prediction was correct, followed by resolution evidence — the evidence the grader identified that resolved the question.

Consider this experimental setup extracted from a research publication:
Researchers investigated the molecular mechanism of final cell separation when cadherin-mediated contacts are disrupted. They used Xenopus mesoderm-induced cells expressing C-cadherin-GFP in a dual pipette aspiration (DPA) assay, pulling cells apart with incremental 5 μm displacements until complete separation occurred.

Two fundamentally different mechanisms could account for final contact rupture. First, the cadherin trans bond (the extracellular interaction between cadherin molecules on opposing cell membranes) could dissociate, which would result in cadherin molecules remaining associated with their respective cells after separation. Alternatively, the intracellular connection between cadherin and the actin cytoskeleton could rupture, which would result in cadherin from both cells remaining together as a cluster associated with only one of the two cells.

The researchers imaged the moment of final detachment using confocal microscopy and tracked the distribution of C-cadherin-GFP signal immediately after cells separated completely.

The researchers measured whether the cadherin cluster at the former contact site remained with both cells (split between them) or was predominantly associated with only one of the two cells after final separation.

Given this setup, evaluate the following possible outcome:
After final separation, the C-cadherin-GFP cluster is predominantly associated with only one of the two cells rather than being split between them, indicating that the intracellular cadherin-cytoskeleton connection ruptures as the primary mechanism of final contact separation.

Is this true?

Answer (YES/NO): YES